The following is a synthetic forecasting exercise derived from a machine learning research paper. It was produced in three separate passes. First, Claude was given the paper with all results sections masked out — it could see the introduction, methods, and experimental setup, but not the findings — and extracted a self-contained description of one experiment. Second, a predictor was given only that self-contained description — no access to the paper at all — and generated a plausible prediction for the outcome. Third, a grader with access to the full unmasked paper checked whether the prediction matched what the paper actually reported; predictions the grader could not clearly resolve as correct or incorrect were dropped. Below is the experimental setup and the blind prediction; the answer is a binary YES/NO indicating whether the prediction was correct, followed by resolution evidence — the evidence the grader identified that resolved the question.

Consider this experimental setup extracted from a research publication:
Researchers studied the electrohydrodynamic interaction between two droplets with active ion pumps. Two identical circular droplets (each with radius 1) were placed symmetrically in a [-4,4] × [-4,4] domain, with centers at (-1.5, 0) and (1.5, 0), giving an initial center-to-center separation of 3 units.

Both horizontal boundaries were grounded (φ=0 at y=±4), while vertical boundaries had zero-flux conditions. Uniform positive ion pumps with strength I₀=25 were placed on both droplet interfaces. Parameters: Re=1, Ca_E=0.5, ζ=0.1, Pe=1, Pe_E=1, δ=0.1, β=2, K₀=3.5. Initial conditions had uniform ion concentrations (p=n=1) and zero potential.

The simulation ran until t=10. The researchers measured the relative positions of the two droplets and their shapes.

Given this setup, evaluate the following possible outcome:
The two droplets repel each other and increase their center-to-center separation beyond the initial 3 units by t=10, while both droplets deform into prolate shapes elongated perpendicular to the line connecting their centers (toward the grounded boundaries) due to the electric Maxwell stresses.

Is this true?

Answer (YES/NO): NO